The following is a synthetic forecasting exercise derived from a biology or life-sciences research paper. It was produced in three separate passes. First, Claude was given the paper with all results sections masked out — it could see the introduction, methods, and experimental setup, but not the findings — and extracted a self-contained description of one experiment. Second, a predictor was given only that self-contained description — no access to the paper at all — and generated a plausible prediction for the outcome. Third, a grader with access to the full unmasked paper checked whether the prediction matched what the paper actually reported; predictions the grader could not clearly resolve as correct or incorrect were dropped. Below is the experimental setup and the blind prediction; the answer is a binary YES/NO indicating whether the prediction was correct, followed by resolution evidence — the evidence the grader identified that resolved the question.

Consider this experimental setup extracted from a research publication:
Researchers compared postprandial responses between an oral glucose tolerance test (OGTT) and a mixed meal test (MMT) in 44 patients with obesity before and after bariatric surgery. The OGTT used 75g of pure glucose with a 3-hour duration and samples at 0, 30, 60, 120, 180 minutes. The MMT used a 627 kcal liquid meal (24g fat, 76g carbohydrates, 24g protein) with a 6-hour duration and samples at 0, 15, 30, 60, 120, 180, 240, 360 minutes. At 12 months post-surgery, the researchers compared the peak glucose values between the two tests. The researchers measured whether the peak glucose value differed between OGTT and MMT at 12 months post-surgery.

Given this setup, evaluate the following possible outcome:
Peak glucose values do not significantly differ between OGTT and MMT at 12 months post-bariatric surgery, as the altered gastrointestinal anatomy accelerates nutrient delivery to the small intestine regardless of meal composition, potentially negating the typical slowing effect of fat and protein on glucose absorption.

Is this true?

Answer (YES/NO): NO